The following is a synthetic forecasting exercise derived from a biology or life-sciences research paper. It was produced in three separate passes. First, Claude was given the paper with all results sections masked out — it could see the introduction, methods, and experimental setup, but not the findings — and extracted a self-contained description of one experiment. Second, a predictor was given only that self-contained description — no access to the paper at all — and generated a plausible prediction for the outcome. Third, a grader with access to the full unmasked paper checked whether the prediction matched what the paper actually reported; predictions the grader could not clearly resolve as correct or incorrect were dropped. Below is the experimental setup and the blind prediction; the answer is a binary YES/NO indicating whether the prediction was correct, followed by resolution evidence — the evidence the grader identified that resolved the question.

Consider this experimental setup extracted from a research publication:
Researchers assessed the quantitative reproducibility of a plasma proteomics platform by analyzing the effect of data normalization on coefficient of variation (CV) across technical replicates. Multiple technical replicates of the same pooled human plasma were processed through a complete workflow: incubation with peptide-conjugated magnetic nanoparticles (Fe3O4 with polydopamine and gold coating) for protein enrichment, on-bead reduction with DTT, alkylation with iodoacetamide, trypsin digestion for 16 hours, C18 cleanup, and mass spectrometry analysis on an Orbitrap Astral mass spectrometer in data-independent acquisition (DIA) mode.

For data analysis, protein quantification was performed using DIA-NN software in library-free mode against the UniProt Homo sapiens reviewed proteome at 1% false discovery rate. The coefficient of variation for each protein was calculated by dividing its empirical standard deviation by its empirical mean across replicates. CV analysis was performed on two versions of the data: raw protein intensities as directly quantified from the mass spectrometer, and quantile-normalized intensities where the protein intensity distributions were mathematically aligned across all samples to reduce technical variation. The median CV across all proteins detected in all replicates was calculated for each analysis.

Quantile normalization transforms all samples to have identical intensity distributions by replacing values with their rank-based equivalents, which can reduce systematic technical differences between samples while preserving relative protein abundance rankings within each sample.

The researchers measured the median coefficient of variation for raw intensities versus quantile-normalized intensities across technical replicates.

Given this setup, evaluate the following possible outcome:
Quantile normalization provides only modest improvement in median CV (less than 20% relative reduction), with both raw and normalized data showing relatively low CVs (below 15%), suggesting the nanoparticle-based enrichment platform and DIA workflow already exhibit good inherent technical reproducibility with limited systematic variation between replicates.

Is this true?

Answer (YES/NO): NO